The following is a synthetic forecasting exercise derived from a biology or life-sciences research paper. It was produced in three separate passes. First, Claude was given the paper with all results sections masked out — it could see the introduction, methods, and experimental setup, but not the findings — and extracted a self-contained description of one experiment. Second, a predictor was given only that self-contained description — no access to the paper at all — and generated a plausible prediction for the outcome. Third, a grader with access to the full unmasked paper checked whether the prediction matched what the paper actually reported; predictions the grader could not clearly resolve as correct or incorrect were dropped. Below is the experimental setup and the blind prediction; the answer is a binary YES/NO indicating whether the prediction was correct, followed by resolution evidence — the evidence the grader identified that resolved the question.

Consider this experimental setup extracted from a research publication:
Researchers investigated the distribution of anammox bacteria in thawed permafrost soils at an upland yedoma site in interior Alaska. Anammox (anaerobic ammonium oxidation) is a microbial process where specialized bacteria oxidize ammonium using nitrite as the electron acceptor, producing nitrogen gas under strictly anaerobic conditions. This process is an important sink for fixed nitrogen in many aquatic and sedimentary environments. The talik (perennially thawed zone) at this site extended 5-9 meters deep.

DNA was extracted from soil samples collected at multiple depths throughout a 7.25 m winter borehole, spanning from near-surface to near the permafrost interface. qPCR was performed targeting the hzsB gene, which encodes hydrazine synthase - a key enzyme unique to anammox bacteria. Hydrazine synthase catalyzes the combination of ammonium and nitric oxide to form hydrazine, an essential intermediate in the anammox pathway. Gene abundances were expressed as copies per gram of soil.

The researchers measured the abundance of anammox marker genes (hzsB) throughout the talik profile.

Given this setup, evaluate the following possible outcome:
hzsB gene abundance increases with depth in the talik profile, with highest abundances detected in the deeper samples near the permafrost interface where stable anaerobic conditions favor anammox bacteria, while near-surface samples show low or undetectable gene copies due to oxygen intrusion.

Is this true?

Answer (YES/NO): NO